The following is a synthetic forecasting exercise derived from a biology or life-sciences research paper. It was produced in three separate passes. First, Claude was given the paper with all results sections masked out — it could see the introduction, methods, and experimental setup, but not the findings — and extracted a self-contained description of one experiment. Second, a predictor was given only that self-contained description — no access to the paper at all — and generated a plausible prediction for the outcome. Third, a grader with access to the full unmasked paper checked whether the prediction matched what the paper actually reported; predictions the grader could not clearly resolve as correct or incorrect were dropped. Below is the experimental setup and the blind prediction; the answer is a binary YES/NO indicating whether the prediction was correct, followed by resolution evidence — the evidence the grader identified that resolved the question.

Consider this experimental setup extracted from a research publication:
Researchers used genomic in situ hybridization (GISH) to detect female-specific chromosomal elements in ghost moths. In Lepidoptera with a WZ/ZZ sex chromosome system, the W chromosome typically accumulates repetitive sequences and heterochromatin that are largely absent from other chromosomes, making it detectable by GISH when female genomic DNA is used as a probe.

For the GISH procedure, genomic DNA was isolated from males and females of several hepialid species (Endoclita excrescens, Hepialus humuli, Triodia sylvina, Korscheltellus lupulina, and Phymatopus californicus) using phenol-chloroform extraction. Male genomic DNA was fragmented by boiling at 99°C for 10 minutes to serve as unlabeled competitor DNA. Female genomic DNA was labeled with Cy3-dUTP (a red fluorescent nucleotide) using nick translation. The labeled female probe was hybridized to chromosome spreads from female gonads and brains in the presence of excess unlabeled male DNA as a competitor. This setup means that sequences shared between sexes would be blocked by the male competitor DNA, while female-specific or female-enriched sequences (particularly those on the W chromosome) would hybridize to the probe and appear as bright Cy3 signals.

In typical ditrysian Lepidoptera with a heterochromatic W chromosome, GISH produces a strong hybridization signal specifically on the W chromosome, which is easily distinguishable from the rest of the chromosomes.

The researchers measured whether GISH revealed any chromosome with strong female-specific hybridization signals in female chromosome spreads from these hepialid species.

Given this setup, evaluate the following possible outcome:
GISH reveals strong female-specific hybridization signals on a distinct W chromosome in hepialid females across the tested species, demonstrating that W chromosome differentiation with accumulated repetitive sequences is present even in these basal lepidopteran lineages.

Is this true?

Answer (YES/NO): NO